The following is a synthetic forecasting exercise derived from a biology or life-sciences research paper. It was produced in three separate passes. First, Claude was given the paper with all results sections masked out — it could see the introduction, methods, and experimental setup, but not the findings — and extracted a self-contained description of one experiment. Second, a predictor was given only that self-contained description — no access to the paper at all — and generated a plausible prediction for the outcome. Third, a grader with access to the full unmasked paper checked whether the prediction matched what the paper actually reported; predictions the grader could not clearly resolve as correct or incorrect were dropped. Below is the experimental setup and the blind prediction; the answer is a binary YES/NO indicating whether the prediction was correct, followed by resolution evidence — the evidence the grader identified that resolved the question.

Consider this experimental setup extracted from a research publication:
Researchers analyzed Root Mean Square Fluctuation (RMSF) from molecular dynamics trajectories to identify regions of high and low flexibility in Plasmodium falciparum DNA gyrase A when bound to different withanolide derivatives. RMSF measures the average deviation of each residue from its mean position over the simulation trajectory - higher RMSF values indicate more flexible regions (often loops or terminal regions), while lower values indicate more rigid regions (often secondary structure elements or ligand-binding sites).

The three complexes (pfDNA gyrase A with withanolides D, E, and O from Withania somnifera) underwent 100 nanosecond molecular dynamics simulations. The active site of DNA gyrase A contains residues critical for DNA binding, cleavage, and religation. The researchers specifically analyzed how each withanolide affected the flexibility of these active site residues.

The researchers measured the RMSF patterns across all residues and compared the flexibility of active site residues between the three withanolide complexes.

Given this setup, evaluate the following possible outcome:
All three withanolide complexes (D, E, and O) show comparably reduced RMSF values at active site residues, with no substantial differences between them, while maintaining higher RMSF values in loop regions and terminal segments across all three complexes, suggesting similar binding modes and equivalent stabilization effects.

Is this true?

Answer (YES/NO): NO